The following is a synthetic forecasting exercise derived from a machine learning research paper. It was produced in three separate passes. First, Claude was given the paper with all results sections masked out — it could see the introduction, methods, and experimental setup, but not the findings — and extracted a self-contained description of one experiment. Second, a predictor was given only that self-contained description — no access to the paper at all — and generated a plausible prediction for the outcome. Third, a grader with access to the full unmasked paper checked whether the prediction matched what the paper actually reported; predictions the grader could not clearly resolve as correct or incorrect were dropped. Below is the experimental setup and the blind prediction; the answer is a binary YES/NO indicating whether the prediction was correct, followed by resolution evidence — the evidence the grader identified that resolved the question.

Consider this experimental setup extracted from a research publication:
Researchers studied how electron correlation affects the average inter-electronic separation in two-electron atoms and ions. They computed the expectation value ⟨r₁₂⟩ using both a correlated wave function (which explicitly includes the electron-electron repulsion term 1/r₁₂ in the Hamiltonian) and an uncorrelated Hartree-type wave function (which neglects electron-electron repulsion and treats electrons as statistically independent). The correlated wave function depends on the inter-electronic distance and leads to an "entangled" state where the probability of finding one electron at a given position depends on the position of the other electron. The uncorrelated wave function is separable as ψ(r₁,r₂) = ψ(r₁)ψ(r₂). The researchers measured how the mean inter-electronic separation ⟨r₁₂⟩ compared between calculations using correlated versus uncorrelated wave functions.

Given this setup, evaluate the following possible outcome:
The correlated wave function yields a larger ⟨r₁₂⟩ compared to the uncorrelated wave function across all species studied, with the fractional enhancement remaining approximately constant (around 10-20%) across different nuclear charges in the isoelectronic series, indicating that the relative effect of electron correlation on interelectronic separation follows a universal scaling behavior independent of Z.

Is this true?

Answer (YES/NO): NO